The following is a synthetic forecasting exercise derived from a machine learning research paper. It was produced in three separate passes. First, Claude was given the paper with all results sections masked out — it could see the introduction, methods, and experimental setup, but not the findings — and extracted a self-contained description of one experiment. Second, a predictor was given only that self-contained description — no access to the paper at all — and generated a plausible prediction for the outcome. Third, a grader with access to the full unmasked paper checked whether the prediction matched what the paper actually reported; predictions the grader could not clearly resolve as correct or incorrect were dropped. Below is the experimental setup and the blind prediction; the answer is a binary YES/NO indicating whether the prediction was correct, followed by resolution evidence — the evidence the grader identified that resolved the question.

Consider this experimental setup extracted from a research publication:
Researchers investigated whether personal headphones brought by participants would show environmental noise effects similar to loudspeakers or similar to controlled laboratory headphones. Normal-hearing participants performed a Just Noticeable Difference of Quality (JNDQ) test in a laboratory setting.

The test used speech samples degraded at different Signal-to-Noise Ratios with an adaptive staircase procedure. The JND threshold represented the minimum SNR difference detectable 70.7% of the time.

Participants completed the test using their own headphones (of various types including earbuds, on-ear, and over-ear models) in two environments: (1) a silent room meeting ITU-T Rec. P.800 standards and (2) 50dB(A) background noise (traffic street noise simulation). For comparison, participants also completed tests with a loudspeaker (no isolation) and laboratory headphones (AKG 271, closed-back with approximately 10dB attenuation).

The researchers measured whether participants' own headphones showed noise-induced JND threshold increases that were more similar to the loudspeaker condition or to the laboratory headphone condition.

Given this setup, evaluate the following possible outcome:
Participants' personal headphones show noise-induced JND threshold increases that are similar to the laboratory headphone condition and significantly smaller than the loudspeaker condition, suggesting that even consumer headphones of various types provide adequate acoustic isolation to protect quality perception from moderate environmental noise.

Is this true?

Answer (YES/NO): NO